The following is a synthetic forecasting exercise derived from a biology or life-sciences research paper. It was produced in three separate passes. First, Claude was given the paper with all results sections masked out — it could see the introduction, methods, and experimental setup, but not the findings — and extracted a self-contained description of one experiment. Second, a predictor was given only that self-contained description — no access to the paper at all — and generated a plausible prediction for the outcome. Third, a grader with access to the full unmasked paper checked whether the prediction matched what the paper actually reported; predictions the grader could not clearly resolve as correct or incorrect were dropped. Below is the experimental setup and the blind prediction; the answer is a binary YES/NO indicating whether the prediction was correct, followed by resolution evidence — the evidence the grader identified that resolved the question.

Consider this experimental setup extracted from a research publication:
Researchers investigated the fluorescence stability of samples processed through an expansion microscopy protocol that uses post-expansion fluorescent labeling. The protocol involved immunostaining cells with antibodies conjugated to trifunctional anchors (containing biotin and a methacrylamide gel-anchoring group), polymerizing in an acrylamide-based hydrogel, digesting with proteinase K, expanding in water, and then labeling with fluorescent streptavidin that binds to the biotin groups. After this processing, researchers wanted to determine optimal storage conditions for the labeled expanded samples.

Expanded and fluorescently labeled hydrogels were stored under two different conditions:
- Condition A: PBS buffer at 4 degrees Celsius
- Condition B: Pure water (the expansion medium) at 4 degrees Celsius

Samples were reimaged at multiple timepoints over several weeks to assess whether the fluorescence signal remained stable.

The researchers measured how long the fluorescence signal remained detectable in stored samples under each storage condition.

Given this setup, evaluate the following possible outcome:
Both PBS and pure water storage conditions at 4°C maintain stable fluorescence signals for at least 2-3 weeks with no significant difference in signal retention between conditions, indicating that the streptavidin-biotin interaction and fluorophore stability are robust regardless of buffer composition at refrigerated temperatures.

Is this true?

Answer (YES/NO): NO